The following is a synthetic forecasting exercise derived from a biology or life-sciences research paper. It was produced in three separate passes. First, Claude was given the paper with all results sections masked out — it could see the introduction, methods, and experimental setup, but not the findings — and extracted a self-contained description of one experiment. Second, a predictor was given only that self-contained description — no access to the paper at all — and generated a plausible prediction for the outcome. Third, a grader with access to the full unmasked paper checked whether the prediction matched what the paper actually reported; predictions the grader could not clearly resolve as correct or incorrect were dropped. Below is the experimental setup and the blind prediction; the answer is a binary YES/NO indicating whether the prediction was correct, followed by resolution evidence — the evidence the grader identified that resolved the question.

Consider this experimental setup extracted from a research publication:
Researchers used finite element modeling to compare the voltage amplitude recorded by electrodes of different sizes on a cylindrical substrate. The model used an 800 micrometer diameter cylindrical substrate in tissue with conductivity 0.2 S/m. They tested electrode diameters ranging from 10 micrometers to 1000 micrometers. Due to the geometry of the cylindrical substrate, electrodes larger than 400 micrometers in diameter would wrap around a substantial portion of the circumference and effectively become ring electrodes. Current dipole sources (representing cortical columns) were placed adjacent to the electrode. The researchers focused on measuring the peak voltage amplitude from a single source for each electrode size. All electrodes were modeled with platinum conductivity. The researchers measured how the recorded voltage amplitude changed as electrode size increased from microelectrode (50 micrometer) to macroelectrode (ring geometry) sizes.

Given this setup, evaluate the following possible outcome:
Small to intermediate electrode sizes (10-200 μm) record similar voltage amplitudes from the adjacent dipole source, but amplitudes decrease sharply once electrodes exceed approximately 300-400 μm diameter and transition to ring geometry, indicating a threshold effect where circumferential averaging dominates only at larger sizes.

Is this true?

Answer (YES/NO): NO